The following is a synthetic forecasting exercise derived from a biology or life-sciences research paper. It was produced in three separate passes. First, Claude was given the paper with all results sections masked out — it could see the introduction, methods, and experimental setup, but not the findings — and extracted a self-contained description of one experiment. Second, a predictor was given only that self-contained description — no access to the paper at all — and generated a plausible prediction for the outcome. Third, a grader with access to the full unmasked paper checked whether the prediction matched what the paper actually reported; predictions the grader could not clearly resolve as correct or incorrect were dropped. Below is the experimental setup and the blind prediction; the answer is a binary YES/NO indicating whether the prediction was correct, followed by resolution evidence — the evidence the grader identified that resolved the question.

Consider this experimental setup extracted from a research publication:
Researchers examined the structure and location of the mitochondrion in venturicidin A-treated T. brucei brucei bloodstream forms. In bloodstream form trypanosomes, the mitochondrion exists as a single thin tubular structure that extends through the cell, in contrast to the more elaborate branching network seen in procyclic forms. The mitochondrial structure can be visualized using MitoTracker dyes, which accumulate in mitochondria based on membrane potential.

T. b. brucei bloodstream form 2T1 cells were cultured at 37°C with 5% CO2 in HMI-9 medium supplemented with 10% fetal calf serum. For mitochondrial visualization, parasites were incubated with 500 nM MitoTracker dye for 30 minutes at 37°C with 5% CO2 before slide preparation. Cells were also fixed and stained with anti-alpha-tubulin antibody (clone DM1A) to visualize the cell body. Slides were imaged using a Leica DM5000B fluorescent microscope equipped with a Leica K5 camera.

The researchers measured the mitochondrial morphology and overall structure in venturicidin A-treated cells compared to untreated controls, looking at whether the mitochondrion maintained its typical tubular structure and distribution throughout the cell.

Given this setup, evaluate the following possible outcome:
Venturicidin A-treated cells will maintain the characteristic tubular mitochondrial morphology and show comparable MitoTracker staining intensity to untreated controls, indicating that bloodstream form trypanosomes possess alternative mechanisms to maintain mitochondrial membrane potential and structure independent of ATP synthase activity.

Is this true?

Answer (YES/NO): NO